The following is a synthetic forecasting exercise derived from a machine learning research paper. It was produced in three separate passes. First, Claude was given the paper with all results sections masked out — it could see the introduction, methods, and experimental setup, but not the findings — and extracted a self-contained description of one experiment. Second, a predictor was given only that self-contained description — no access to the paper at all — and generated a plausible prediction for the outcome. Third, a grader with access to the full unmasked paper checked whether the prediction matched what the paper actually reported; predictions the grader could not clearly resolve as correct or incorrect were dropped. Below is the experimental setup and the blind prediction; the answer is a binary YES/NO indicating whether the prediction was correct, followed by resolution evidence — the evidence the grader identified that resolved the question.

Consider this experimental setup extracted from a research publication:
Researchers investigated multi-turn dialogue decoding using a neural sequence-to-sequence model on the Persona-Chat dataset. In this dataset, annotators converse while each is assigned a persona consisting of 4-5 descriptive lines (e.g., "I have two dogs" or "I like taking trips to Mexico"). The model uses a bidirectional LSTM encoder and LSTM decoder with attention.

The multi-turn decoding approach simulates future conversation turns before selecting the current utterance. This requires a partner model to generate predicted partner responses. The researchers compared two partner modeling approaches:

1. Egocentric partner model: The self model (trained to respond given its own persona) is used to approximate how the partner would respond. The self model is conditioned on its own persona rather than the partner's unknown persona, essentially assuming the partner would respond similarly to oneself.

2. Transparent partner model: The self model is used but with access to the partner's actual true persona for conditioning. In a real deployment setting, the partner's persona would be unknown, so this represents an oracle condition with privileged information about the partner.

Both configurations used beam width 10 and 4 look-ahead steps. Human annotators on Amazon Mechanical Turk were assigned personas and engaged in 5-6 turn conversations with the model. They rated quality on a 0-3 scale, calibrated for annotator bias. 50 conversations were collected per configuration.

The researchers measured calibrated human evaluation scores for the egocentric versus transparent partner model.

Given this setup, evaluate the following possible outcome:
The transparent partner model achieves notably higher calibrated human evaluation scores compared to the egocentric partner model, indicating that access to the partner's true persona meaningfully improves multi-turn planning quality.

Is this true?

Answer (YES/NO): NO